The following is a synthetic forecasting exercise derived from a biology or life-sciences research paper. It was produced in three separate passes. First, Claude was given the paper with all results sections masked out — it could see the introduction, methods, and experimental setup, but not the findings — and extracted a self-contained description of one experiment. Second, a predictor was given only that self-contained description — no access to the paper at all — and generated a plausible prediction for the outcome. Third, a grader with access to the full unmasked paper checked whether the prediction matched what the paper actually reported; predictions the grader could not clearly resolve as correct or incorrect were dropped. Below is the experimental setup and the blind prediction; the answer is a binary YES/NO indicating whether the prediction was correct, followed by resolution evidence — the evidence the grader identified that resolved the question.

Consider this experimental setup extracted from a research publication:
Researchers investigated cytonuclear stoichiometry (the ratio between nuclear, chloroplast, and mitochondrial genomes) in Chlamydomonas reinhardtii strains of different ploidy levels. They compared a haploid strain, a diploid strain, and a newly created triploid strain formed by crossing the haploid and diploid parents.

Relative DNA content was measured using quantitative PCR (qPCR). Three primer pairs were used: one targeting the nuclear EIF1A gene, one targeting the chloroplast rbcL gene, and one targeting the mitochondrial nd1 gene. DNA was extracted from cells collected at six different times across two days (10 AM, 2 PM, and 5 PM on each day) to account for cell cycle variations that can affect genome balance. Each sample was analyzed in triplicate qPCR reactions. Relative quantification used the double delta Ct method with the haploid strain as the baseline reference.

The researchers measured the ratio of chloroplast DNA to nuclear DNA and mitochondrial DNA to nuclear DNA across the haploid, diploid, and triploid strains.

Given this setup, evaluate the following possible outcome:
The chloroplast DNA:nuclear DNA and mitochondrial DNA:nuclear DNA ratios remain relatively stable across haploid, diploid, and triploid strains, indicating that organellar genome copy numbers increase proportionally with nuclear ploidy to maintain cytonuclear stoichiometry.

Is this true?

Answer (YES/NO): NO